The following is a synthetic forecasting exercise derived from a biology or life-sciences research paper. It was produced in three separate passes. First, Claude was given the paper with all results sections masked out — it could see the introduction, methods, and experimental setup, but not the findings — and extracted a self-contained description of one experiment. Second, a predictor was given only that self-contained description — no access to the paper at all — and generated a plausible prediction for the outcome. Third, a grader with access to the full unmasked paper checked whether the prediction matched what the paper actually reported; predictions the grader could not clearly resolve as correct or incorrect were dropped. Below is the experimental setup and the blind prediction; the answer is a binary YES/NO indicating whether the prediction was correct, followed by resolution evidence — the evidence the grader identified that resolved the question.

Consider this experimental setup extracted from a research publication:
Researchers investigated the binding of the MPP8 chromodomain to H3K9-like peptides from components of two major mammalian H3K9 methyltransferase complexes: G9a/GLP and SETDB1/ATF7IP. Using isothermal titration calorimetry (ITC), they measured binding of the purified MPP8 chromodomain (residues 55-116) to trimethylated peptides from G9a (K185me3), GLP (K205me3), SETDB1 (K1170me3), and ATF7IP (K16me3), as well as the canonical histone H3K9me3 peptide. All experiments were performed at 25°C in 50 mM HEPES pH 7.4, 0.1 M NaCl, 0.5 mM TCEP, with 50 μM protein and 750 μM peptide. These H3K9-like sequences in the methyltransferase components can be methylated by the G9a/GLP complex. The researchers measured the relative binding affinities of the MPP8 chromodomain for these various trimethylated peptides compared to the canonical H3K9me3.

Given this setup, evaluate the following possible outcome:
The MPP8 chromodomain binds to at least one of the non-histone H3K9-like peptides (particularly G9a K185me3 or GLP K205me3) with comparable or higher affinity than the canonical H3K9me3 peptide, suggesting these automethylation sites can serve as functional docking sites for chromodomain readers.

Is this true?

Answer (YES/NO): YES